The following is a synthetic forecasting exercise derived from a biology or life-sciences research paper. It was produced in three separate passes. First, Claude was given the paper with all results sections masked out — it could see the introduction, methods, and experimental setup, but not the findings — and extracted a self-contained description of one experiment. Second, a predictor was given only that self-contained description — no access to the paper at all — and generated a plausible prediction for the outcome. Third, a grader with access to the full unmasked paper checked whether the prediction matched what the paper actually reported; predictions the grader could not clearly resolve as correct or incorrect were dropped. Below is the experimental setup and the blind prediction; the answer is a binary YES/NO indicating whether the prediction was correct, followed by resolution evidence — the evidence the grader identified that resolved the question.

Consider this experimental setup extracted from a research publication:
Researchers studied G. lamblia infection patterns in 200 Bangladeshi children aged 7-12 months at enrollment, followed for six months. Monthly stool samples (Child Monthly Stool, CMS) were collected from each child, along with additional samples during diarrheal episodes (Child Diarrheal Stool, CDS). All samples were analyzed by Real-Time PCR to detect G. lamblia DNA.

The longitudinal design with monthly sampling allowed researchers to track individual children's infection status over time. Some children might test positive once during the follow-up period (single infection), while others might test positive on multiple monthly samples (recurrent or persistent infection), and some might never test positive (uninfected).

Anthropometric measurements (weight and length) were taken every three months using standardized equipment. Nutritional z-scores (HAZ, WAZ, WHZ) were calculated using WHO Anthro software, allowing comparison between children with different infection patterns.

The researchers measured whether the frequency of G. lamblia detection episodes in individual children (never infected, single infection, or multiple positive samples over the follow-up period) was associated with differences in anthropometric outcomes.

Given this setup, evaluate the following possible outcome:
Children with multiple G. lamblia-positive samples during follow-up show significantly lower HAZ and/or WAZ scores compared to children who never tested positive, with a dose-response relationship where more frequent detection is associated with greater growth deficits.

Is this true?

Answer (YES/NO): NO